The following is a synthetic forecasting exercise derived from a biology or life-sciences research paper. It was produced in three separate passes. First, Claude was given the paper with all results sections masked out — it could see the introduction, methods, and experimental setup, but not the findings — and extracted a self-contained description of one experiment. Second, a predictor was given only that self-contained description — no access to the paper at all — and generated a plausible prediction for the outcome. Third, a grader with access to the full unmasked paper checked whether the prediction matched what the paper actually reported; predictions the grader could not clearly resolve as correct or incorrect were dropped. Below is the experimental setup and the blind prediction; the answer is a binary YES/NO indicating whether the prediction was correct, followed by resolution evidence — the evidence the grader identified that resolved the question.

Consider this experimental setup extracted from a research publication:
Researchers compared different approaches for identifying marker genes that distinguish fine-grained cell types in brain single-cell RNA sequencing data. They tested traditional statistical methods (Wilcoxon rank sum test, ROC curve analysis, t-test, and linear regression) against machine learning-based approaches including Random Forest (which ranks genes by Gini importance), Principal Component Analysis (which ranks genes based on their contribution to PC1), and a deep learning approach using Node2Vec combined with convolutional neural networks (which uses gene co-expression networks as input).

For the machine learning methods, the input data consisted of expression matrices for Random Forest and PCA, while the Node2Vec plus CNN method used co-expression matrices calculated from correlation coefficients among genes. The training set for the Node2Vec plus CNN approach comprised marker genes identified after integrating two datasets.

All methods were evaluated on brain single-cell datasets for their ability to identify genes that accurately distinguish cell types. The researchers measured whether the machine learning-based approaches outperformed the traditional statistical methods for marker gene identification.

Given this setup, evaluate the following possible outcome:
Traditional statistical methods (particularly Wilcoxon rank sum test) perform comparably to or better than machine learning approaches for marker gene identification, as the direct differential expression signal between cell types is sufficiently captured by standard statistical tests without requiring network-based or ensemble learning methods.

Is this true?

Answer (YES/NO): NO